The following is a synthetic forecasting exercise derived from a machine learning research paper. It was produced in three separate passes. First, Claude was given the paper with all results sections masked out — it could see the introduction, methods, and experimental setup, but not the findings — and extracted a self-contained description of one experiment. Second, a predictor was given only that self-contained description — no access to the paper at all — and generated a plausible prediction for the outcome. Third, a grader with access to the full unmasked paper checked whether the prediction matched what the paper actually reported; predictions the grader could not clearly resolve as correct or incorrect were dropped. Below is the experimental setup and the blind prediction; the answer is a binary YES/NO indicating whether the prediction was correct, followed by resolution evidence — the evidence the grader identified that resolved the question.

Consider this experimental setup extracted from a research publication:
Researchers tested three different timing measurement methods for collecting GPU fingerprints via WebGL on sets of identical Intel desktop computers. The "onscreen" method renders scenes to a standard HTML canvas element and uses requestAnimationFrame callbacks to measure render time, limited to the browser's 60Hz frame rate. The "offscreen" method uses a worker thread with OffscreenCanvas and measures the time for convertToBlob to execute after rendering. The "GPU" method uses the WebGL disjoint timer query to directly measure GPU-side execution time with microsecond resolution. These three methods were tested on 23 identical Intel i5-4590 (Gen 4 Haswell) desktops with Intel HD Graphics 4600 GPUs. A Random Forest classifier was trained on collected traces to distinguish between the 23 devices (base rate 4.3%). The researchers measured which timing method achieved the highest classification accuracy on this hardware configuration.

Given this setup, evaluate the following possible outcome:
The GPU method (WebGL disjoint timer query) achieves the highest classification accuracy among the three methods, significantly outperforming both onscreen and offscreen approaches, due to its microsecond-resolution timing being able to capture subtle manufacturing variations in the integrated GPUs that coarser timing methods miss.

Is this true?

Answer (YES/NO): NO